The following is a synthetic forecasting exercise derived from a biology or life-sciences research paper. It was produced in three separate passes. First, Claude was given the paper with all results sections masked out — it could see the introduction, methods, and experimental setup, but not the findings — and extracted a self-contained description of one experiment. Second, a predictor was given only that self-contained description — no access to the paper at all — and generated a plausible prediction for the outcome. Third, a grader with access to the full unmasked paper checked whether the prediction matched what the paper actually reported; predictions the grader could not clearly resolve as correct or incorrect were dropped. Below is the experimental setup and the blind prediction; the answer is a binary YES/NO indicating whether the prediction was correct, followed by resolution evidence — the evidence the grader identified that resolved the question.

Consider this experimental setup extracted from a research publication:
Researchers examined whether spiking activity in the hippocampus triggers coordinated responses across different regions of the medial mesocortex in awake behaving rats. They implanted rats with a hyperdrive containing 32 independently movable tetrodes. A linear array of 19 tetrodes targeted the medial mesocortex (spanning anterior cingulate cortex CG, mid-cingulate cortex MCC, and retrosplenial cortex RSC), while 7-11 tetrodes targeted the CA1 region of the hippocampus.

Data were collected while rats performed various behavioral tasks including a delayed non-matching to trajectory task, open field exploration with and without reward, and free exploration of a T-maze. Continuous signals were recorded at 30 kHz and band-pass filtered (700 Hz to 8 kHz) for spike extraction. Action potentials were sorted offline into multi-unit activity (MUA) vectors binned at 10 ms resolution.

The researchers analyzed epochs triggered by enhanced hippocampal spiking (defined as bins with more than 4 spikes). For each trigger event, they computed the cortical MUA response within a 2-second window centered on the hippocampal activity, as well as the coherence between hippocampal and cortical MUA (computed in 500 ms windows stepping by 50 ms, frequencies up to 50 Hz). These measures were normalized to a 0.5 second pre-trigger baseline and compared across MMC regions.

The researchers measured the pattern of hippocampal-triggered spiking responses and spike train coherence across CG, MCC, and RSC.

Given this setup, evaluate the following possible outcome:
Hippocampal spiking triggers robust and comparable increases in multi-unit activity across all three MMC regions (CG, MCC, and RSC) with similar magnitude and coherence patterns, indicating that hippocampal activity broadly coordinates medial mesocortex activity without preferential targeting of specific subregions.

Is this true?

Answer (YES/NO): NO